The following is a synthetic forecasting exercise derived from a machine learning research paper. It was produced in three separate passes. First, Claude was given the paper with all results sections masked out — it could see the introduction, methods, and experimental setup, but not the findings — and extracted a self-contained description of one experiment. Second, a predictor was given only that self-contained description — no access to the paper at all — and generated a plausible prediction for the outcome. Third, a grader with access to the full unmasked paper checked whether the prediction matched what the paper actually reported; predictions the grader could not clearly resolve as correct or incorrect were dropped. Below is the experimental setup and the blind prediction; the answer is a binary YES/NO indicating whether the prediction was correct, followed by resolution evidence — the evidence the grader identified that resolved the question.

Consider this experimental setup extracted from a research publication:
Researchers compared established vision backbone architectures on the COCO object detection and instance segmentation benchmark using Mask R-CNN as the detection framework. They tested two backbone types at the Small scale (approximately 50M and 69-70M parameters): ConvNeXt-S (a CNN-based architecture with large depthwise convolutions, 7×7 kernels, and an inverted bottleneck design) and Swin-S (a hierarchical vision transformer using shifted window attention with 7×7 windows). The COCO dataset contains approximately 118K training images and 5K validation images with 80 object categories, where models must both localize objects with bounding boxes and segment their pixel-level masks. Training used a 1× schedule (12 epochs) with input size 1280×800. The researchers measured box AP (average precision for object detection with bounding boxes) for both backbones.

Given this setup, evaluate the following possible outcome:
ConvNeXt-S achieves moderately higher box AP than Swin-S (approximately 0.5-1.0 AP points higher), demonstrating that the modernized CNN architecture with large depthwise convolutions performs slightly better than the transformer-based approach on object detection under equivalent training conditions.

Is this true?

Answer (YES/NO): YES